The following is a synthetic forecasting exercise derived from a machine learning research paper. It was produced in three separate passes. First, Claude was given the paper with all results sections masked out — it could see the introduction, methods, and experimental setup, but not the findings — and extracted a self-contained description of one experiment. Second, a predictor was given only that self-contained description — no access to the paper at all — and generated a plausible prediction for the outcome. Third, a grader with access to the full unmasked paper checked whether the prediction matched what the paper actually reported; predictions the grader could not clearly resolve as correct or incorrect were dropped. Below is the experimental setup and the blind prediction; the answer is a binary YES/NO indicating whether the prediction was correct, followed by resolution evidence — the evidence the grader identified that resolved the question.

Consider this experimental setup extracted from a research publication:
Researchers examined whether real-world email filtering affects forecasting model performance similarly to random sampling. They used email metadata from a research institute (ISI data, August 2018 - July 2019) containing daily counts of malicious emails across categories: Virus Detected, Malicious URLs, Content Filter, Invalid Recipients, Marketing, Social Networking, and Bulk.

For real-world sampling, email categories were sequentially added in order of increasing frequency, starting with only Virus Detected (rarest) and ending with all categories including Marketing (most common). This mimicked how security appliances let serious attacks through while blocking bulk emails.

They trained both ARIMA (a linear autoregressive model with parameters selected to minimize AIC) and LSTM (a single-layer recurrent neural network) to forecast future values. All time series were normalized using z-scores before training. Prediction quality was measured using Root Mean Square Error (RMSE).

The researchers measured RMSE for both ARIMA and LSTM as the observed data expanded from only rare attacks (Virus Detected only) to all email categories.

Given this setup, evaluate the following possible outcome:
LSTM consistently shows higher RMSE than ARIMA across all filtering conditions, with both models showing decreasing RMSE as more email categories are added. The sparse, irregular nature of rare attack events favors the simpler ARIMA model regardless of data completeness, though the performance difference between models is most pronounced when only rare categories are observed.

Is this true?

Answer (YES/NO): NO